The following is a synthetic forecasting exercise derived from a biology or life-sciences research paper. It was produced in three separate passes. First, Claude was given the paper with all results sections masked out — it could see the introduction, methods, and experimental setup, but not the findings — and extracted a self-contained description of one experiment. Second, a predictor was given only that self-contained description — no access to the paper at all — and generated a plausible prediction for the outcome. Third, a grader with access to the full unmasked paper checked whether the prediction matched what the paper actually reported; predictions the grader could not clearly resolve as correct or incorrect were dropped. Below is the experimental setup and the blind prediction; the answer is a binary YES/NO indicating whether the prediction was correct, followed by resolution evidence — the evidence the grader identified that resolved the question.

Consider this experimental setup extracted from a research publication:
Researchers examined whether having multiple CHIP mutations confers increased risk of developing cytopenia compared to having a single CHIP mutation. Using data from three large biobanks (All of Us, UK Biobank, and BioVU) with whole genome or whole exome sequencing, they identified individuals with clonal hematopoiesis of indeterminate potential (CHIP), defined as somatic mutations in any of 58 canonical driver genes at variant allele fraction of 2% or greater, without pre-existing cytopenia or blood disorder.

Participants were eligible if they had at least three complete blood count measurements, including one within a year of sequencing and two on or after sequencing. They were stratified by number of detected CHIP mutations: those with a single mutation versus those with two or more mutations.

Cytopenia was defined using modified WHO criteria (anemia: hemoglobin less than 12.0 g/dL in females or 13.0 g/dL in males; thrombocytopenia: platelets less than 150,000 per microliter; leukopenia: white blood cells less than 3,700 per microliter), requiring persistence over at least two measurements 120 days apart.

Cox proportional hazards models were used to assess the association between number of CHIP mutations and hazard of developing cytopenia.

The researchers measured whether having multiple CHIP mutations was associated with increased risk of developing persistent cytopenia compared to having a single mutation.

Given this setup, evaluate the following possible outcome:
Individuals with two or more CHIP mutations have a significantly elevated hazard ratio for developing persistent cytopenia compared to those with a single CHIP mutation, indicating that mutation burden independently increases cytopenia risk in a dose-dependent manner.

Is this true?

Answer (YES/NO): YES